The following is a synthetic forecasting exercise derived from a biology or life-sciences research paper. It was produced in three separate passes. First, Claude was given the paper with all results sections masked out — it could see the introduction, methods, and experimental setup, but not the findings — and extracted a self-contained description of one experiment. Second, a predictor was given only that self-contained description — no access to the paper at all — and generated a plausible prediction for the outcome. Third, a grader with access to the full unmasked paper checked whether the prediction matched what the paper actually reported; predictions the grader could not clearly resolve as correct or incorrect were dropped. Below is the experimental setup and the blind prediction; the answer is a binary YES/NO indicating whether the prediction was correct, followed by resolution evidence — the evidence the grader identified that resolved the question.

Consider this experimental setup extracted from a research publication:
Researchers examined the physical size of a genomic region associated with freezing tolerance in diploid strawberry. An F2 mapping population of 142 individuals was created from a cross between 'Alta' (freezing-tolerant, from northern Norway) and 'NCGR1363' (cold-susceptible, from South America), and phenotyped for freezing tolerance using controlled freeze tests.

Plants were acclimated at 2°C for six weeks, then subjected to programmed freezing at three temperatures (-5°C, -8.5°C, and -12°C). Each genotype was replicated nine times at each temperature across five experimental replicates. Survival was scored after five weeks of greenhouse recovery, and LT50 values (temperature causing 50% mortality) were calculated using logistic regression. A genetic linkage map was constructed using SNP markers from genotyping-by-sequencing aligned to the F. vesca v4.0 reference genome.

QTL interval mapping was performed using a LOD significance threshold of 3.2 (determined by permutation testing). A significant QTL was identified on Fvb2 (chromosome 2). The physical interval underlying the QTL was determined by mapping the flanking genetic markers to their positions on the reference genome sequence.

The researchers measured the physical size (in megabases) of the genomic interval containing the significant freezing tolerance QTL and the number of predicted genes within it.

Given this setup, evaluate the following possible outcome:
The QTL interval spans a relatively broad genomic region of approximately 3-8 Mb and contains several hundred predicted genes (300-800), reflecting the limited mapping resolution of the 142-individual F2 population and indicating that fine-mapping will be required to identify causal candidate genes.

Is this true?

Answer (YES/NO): NO